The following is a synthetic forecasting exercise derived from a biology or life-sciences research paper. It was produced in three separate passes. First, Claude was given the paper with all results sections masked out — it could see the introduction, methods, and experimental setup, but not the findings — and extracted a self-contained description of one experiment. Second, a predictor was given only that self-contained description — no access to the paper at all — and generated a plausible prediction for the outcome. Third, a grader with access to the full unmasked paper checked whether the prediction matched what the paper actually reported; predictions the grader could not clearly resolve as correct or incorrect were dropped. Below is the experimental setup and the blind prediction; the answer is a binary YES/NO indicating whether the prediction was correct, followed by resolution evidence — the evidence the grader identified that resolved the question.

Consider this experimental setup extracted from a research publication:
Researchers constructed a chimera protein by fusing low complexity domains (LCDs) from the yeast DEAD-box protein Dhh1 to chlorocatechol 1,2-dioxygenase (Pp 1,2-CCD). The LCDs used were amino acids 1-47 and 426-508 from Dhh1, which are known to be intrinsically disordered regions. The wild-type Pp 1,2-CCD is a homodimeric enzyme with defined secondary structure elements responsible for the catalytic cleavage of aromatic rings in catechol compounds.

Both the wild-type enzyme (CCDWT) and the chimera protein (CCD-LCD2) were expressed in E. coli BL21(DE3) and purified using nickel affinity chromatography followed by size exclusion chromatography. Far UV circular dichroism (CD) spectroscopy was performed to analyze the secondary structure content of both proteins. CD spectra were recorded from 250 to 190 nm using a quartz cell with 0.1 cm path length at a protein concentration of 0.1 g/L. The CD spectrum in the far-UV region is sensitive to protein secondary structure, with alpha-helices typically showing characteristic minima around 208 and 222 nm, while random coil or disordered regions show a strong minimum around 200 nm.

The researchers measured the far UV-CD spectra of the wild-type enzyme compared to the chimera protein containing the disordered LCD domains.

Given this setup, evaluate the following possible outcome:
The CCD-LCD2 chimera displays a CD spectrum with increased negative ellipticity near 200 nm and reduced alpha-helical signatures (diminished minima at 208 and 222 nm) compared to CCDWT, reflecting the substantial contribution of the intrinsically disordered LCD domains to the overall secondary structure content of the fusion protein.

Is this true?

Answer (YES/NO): NO